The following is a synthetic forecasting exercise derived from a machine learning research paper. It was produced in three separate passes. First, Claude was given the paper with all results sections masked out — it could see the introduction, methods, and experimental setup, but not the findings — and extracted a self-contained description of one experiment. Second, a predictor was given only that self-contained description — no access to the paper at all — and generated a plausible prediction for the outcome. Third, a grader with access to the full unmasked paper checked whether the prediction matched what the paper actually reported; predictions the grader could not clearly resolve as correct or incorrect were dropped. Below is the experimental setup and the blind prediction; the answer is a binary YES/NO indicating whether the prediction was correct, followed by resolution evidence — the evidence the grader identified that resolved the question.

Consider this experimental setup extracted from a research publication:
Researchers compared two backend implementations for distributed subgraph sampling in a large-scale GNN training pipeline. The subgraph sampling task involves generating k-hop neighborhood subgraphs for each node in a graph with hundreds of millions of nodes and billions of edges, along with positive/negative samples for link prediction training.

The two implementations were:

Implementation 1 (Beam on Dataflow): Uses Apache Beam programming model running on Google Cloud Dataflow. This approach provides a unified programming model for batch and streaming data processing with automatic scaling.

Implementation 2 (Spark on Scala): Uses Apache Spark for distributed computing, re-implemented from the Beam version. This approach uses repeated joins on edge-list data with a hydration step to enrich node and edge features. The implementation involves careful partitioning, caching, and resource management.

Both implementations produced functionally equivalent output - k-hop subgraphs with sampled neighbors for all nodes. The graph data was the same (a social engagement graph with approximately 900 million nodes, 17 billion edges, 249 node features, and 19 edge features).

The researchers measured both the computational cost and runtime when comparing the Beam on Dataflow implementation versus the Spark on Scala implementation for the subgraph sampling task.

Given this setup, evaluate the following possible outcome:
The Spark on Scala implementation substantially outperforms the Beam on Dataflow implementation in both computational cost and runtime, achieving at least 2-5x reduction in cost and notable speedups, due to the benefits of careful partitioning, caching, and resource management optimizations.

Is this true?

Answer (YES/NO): YES